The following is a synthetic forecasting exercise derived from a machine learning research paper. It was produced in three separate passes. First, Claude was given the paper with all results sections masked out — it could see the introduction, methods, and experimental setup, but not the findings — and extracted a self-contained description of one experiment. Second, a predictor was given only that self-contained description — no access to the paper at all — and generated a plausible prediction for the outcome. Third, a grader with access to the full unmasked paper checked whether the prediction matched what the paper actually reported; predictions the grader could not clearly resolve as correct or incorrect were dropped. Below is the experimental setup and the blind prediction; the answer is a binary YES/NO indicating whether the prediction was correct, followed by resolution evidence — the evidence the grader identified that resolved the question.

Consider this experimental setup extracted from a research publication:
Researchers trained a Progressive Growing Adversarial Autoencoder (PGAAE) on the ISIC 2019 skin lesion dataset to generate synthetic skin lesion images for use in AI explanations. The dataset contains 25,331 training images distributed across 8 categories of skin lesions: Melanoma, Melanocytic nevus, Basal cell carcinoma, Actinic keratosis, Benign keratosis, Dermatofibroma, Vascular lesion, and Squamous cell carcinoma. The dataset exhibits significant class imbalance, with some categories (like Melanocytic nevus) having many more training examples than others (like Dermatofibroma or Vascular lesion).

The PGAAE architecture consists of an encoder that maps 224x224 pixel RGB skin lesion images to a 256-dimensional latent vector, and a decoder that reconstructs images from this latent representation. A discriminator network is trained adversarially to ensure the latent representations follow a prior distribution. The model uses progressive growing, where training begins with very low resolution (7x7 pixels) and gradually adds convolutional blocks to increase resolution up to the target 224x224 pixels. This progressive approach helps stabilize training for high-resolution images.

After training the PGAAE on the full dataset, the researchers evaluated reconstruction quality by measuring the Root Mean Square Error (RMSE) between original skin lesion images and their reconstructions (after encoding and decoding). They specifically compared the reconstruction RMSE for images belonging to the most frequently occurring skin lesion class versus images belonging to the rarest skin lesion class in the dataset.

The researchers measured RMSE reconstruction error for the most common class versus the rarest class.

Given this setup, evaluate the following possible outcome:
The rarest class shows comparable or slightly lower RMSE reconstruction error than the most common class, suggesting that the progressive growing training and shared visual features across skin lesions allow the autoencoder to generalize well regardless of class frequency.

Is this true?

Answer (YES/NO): NO